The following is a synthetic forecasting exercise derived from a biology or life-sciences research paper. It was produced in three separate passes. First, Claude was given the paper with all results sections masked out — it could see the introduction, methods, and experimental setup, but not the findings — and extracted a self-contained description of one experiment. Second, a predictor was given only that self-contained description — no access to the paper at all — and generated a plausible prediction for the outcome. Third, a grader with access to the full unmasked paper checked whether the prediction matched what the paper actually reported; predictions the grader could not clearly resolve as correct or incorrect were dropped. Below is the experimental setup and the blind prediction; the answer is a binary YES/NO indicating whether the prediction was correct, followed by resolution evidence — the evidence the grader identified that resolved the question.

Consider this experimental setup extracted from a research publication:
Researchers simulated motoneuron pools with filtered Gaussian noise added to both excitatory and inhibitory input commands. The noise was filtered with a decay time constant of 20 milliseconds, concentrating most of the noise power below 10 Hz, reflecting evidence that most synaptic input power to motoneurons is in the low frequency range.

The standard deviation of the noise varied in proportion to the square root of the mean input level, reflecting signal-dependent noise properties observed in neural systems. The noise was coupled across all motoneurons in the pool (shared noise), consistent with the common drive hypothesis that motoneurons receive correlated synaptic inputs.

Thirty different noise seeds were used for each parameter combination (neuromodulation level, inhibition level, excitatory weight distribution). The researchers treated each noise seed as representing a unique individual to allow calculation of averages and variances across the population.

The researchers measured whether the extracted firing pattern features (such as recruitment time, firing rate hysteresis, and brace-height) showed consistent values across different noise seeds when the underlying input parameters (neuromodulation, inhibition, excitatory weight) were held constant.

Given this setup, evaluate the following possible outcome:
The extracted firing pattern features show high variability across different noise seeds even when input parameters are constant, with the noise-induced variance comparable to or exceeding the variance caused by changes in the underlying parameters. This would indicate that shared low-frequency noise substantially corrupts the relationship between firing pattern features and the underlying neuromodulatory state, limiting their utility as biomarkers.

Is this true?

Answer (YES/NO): NO